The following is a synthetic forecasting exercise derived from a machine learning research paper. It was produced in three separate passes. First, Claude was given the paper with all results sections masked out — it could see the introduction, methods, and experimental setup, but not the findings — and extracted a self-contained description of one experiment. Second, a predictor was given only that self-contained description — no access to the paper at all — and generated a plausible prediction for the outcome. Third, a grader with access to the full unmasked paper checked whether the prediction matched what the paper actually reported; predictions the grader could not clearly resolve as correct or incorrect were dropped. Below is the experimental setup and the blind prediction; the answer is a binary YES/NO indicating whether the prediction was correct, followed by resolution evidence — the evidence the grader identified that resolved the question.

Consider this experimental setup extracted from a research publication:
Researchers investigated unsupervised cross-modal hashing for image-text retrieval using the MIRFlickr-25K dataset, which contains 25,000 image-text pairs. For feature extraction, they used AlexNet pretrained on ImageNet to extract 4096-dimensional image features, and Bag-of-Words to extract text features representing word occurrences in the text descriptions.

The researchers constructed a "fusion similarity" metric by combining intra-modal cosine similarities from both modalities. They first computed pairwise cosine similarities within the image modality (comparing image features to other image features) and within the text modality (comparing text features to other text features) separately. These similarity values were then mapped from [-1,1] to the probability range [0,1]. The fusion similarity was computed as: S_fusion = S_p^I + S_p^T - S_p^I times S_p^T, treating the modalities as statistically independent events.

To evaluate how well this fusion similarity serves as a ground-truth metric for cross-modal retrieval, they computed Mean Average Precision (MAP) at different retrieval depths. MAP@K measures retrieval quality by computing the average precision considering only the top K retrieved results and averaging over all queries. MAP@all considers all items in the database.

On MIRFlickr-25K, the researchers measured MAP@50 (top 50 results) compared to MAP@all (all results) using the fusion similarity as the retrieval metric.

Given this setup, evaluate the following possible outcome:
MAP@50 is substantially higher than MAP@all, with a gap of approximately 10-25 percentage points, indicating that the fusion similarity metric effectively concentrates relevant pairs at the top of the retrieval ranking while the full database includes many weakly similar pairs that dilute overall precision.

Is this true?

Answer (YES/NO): YES